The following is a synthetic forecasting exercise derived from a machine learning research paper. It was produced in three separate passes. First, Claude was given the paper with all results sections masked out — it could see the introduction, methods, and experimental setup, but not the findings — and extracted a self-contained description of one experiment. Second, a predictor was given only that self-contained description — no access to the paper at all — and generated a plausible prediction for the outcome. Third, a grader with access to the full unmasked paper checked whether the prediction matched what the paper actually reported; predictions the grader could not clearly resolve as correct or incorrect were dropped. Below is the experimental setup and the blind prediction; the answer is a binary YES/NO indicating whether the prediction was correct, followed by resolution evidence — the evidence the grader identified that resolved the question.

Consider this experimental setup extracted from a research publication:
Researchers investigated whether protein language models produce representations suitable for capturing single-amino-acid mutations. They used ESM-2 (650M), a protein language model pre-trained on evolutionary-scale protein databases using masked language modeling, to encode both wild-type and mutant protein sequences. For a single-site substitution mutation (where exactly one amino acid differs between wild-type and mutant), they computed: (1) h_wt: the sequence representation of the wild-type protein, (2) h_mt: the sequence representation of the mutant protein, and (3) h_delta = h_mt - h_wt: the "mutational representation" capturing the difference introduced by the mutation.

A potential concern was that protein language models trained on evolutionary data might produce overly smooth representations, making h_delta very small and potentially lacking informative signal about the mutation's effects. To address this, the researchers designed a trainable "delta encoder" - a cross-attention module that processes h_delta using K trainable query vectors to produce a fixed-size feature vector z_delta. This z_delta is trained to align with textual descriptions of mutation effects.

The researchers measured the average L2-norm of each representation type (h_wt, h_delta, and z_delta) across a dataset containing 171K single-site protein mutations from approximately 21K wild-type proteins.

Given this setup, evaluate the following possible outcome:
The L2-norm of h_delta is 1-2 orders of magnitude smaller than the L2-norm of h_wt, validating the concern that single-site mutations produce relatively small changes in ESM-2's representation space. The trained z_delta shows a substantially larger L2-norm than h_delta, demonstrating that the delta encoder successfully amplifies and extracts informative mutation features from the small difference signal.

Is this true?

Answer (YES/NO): YES